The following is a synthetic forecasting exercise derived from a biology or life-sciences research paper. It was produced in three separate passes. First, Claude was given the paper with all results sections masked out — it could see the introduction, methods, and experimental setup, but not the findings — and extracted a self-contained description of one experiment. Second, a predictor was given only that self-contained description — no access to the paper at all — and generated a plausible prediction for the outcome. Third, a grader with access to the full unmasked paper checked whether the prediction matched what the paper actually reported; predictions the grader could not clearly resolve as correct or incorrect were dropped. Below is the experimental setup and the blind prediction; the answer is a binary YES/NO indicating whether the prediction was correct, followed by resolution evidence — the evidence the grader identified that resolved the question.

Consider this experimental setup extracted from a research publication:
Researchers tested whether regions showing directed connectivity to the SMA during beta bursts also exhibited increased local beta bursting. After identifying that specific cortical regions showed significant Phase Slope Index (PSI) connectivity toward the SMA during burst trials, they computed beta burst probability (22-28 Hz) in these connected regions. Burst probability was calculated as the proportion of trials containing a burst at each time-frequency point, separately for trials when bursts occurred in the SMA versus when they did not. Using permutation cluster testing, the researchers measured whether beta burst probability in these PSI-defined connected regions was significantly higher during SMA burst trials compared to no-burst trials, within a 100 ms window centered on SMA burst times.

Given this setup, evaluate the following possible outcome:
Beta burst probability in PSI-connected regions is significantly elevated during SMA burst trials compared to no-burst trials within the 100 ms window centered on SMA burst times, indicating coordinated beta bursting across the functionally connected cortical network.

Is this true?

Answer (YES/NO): YES